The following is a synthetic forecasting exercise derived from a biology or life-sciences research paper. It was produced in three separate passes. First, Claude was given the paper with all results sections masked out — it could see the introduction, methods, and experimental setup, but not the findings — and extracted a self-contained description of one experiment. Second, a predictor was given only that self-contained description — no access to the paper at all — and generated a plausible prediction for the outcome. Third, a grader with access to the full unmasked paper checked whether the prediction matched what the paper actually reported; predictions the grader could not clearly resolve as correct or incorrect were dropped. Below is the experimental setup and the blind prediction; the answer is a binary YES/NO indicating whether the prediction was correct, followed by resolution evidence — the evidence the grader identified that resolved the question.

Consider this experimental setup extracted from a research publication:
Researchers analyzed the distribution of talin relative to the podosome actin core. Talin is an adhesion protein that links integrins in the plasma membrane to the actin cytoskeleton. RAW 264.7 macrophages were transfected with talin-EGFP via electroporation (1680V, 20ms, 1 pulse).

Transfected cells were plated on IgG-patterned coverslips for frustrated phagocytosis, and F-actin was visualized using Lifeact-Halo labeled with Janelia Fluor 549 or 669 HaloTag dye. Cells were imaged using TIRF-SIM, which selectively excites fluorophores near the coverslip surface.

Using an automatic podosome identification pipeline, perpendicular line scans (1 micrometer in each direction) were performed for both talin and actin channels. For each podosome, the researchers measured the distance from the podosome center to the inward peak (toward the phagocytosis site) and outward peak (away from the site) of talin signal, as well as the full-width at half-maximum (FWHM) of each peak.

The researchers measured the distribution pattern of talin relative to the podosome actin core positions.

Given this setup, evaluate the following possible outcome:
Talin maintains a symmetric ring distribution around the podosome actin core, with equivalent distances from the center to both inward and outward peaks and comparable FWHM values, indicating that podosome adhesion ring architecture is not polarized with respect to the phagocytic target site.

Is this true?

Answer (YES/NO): NO